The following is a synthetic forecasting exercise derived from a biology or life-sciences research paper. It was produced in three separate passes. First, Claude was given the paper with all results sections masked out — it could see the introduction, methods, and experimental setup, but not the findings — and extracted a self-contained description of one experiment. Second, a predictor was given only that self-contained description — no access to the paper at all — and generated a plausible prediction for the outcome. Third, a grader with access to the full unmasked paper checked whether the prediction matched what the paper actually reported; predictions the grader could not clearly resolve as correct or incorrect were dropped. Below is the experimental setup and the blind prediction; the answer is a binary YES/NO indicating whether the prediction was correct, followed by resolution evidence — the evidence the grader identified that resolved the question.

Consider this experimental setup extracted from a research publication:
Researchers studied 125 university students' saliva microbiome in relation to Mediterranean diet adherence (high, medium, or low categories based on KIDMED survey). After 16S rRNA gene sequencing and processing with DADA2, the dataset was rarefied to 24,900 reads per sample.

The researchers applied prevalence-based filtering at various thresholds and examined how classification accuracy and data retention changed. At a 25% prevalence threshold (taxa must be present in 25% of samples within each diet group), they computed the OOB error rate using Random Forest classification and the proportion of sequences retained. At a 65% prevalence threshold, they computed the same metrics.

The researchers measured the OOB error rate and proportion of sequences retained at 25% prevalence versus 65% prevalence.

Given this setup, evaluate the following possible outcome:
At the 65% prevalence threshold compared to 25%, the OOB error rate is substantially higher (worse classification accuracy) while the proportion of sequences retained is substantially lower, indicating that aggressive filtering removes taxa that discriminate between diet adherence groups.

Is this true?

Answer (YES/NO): NO